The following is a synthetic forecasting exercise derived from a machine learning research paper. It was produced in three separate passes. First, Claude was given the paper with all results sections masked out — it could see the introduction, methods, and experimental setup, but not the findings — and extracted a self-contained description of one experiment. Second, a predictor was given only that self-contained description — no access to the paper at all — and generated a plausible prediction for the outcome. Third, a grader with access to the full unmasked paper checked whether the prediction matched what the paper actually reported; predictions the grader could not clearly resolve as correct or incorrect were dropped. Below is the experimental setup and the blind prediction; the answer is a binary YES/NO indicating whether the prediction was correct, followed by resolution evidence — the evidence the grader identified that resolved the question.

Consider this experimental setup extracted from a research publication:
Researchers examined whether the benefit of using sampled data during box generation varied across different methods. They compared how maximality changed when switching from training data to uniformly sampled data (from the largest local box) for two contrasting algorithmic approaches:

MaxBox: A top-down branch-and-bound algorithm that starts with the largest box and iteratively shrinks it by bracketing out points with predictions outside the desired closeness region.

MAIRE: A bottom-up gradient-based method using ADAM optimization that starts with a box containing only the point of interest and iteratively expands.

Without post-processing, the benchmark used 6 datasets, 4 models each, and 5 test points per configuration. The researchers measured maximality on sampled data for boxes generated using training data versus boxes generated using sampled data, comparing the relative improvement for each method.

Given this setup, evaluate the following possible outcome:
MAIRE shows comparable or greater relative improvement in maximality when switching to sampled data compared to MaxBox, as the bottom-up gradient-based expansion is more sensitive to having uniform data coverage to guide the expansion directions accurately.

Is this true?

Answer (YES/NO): NO